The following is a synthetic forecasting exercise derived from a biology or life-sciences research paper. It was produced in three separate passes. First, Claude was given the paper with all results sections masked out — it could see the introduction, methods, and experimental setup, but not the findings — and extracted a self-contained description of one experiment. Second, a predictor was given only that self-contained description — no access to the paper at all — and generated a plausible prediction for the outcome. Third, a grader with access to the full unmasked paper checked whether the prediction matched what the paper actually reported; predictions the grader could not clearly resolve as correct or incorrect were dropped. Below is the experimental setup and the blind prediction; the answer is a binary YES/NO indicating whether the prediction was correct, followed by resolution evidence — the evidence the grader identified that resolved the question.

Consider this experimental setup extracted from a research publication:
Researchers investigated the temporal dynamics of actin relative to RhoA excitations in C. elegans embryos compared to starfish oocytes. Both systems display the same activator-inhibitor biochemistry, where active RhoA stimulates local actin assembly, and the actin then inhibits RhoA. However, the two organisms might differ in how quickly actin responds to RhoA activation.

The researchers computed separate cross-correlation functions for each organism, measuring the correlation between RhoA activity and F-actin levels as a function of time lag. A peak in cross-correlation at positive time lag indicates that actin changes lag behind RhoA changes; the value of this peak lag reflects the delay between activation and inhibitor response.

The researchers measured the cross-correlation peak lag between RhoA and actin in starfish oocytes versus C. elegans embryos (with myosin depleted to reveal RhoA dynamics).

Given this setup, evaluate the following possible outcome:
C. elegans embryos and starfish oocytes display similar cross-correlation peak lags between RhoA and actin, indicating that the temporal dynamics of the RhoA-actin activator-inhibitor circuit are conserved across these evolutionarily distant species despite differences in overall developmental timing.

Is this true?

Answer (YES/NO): NO